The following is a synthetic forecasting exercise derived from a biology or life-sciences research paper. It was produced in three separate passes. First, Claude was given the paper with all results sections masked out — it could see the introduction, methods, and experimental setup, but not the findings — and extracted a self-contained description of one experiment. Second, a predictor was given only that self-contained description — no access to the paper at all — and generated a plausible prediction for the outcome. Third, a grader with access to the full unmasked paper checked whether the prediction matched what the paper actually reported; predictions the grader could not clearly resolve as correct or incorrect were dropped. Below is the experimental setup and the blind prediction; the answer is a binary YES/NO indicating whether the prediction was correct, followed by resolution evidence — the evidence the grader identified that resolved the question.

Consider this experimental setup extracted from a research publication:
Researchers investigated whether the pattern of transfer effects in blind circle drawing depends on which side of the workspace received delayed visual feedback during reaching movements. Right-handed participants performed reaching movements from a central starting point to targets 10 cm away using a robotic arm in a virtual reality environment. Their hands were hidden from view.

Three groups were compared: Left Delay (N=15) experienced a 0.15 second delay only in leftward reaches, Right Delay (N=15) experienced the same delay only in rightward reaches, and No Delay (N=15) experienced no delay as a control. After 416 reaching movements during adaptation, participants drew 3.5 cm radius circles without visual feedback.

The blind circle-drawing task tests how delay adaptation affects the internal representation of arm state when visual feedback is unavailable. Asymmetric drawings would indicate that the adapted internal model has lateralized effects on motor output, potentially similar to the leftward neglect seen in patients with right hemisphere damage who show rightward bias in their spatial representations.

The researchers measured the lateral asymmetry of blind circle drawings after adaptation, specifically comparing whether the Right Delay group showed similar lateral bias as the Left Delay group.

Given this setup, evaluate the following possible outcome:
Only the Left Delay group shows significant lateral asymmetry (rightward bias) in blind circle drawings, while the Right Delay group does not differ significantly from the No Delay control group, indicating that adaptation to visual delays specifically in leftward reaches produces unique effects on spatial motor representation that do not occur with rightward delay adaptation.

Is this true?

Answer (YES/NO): NO